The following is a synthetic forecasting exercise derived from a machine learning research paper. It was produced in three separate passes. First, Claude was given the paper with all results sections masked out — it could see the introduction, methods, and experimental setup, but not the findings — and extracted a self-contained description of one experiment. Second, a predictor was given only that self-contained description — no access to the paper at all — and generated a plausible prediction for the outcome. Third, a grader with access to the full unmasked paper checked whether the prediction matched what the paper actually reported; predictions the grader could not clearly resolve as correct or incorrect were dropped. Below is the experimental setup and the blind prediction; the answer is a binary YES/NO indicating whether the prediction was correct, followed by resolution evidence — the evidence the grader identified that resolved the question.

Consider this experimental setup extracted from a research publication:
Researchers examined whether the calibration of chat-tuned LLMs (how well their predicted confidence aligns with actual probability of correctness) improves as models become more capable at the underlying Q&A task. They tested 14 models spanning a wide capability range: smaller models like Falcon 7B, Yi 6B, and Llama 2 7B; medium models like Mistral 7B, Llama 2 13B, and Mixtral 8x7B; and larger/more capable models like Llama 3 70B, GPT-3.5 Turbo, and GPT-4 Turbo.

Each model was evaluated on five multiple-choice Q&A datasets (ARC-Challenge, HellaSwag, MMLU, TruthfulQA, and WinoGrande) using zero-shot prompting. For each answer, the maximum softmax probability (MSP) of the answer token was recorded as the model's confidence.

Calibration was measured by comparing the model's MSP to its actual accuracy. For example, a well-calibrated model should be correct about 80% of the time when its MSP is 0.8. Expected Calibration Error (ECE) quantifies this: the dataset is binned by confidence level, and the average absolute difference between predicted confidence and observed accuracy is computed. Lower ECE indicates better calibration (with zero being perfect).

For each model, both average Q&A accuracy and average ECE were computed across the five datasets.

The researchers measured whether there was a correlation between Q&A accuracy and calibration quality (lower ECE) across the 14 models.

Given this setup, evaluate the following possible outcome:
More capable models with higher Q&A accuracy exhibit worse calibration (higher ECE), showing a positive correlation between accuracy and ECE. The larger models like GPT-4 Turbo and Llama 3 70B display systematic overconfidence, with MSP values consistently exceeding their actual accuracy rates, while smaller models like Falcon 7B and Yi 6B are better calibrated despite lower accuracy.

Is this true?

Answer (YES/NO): NO